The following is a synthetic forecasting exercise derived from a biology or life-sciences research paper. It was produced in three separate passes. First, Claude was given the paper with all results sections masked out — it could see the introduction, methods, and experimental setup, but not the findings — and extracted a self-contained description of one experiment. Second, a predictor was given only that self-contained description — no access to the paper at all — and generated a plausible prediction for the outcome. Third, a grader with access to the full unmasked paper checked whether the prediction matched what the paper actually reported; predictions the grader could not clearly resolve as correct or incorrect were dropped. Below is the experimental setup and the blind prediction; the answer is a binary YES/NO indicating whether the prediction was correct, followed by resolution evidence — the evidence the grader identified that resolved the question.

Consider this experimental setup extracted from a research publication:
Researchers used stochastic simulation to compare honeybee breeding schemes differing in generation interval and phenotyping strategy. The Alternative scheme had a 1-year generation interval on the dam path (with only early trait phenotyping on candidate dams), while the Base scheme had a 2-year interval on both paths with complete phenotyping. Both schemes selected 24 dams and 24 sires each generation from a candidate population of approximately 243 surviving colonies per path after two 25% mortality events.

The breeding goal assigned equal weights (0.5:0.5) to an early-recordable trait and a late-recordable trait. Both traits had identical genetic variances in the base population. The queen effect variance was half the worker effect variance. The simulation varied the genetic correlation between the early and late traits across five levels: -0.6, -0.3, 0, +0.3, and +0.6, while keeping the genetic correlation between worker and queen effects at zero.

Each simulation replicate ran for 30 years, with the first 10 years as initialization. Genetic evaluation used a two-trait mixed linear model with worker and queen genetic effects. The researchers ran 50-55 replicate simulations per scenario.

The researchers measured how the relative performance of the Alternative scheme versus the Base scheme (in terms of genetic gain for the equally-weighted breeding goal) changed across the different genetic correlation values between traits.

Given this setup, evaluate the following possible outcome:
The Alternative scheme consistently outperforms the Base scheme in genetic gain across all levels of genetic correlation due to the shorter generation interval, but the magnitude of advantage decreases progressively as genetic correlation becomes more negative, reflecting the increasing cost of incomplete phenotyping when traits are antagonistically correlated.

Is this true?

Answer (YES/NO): YES